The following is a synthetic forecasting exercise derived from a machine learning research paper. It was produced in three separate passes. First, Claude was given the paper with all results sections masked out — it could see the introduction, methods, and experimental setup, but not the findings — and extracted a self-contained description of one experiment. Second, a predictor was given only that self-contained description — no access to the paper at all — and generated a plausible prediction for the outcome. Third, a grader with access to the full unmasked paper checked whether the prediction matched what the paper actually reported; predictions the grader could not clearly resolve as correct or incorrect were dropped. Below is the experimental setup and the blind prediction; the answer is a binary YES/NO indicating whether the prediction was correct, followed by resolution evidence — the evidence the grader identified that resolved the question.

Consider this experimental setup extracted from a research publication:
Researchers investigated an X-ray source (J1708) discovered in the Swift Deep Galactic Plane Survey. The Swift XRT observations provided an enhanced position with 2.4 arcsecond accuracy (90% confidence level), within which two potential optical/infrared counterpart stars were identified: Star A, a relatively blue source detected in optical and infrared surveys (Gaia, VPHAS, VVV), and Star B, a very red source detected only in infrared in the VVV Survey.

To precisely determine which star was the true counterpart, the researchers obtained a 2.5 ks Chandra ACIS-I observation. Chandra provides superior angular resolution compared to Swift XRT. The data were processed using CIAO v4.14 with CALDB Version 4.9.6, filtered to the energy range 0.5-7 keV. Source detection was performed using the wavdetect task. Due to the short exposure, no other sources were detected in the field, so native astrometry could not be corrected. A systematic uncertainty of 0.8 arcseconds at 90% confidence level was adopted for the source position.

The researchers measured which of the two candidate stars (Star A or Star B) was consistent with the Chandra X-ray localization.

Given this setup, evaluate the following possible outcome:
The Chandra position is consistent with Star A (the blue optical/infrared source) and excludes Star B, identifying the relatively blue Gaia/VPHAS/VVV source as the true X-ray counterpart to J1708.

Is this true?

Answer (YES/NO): YES